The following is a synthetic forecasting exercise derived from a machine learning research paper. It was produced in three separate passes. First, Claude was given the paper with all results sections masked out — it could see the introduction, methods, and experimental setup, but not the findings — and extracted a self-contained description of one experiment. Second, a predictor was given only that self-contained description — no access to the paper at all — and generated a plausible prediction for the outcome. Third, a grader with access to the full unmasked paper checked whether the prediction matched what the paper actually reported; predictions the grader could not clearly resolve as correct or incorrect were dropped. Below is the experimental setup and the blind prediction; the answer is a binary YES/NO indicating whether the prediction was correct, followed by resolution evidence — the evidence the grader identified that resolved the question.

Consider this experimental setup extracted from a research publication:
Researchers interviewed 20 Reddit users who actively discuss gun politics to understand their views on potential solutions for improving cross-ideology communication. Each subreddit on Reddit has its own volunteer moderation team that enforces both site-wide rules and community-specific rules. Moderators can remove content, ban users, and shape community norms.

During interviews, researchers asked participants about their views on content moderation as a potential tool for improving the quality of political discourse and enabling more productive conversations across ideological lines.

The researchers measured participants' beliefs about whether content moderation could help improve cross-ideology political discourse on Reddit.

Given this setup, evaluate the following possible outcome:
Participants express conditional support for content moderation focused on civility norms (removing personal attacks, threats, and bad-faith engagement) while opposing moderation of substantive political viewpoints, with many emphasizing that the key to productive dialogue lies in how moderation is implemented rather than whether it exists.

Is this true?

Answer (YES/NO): YES